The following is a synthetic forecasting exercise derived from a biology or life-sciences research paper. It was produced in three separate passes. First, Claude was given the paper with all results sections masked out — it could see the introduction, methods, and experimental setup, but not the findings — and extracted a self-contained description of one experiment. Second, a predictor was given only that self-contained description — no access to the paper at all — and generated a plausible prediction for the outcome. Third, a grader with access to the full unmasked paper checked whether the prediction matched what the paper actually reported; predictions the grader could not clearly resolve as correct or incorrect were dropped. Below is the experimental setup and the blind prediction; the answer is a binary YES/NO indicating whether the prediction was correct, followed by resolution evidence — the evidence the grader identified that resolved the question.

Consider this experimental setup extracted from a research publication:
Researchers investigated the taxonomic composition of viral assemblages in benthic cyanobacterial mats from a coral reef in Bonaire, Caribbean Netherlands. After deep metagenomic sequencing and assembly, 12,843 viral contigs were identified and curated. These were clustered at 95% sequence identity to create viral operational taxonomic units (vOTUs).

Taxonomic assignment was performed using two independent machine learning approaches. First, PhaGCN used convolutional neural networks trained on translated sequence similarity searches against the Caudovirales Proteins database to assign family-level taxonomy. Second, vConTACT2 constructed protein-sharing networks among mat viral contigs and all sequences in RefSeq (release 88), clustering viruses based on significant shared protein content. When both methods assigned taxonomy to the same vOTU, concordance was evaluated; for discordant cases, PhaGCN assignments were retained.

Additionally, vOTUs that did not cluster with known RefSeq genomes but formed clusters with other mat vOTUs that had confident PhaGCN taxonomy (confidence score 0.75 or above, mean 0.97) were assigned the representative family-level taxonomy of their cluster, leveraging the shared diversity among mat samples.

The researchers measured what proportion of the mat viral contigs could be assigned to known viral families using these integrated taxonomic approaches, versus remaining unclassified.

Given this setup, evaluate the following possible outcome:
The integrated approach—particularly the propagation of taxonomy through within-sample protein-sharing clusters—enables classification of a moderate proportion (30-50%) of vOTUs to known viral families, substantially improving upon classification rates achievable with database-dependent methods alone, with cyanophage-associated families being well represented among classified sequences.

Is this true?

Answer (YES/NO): NO